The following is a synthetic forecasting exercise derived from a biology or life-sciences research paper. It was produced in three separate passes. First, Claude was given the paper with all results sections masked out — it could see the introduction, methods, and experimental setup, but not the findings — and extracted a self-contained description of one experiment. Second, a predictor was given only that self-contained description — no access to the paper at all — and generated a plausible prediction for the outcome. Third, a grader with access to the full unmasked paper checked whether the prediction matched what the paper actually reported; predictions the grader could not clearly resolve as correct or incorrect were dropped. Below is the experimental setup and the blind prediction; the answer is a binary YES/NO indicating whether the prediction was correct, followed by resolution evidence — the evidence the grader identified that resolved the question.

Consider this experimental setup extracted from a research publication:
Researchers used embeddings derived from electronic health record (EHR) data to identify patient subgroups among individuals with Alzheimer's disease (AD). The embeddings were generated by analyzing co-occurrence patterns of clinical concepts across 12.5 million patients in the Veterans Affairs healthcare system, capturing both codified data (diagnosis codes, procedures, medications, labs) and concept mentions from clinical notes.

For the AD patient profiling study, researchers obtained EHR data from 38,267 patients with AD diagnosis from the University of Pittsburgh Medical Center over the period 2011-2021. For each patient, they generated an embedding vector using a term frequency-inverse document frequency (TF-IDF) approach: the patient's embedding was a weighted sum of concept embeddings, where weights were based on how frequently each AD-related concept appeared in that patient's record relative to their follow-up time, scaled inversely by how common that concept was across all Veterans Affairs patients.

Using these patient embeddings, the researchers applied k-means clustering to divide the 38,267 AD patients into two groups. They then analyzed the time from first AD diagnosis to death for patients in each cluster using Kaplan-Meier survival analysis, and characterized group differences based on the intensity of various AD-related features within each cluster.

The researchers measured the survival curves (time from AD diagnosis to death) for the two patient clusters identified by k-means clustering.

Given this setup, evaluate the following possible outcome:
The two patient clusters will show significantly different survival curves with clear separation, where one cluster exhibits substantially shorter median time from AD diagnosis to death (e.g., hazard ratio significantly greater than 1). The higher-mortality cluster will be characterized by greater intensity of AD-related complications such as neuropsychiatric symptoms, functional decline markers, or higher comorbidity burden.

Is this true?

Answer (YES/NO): YES